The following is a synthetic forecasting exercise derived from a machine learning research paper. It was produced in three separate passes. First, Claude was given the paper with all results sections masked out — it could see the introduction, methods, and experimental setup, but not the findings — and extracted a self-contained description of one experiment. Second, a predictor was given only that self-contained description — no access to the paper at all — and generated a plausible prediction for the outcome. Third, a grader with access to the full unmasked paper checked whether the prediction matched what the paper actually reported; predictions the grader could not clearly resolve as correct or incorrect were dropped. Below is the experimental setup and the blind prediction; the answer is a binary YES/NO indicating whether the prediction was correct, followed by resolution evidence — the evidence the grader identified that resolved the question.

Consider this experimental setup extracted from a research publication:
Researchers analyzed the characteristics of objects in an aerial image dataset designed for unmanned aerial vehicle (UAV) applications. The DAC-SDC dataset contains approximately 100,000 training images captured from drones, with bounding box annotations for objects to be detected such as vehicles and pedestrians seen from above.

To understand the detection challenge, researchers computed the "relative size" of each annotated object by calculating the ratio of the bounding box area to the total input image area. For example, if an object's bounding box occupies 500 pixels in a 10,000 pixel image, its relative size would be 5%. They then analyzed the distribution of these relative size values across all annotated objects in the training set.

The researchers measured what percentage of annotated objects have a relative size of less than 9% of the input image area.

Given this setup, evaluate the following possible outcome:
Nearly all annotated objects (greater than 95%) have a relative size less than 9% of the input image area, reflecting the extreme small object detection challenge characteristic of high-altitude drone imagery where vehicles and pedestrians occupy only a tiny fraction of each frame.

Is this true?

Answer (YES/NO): NO